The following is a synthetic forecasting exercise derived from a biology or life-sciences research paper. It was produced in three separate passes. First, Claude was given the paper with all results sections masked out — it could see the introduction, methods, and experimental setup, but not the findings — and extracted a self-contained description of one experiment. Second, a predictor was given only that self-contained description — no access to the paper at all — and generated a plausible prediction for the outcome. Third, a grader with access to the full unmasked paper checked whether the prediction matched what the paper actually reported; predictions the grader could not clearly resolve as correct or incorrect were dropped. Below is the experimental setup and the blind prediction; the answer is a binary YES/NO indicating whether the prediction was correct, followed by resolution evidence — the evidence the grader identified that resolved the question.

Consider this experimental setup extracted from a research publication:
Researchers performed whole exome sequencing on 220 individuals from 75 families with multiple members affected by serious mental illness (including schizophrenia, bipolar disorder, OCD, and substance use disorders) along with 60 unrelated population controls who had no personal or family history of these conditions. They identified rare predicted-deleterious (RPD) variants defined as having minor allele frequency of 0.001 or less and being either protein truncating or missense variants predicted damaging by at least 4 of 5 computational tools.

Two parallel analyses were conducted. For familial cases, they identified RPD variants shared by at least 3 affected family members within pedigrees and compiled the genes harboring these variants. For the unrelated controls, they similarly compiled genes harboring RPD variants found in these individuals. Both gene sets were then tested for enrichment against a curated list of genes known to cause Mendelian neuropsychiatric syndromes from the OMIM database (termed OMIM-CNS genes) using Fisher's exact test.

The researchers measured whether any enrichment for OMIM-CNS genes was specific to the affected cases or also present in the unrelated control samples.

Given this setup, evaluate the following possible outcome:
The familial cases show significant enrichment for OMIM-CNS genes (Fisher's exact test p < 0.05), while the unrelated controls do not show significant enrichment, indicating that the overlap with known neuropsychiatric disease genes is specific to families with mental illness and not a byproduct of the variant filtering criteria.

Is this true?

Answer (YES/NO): NO